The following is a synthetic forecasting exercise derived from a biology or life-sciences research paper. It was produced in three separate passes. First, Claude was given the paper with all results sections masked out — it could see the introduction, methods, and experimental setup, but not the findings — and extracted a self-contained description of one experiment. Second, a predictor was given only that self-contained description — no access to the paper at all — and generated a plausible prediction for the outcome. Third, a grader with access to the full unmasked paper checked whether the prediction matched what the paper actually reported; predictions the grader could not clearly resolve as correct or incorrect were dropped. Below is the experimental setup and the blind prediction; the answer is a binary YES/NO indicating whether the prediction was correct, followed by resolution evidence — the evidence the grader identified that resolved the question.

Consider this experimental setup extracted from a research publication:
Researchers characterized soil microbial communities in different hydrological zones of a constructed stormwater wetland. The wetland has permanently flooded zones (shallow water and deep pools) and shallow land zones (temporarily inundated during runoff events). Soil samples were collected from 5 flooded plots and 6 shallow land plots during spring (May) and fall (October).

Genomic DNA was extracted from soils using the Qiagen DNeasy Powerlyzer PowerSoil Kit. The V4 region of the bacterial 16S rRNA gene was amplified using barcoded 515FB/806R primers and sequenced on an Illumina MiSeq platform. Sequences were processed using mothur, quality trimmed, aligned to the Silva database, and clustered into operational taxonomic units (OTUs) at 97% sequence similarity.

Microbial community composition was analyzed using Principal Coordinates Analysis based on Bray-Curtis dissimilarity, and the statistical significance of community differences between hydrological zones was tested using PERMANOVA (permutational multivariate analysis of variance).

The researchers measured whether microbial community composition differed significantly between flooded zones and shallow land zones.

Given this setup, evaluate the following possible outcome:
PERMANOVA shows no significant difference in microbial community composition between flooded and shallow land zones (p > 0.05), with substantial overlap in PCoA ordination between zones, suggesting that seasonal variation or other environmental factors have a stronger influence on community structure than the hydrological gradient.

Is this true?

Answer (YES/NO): NO